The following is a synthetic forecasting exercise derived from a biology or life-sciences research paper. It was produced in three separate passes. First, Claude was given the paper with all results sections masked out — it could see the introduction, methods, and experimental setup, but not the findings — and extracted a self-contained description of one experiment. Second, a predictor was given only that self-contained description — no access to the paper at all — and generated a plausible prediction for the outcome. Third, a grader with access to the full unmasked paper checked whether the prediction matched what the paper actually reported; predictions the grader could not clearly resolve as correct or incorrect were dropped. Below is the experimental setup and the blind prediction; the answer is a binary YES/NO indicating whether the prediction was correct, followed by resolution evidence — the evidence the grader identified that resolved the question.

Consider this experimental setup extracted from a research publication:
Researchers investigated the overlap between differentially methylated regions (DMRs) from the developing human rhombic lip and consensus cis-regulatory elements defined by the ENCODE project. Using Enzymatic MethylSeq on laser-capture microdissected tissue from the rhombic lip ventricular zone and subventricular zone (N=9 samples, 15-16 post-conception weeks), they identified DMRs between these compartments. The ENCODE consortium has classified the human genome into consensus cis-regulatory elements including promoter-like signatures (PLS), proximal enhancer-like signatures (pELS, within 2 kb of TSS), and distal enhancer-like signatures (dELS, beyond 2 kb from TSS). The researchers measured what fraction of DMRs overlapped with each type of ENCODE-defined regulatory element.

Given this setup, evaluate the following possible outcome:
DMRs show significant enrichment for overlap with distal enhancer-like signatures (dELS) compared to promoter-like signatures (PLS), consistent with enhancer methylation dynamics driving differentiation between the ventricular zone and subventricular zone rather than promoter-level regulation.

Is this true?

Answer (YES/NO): YES